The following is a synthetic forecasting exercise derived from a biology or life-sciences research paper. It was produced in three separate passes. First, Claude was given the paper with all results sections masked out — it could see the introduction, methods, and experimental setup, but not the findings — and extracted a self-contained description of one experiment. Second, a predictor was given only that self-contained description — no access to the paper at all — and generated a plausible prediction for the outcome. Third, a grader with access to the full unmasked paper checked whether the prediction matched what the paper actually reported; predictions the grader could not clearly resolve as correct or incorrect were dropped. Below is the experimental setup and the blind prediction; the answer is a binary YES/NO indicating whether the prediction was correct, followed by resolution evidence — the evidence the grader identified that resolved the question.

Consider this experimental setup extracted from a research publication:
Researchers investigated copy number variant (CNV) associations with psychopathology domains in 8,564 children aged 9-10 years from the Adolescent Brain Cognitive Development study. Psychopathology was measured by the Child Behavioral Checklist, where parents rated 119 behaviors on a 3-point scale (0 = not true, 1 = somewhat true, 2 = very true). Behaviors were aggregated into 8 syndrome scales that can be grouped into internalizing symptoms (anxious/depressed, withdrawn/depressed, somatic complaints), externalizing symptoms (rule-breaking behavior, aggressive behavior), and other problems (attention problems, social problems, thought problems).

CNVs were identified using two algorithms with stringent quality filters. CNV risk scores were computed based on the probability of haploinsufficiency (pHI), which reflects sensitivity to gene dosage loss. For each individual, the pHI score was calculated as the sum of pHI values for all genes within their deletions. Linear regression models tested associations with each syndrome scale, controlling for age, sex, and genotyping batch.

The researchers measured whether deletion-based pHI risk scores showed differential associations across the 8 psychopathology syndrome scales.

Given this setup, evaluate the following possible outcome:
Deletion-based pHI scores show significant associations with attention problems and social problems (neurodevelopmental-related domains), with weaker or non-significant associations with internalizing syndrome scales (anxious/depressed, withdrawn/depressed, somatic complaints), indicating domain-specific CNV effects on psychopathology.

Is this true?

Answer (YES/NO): YES